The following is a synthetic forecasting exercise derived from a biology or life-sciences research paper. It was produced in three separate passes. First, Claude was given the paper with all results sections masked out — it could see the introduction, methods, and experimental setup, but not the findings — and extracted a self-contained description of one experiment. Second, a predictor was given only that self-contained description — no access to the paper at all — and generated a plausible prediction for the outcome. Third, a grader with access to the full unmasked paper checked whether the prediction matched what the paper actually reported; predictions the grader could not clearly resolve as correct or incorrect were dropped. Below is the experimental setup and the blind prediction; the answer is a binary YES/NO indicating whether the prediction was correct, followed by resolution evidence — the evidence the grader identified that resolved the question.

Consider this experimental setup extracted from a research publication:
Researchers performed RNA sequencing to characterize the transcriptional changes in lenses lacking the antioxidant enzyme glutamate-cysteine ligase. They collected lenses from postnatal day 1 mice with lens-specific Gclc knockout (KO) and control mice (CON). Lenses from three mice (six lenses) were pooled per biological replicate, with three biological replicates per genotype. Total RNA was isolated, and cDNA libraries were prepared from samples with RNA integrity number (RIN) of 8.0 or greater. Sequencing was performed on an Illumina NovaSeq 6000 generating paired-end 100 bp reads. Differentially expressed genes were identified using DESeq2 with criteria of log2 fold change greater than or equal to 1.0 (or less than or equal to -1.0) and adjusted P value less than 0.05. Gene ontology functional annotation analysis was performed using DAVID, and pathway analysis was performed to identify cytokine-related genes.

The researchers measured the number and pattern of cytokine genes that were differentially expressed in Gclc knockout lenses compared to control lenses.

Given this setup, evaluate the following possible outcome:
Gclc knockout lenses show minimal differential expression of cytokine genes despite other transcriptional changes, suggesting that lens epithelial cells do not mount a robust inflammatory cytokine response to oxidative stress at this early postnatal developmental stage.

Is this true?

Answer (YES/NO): NO